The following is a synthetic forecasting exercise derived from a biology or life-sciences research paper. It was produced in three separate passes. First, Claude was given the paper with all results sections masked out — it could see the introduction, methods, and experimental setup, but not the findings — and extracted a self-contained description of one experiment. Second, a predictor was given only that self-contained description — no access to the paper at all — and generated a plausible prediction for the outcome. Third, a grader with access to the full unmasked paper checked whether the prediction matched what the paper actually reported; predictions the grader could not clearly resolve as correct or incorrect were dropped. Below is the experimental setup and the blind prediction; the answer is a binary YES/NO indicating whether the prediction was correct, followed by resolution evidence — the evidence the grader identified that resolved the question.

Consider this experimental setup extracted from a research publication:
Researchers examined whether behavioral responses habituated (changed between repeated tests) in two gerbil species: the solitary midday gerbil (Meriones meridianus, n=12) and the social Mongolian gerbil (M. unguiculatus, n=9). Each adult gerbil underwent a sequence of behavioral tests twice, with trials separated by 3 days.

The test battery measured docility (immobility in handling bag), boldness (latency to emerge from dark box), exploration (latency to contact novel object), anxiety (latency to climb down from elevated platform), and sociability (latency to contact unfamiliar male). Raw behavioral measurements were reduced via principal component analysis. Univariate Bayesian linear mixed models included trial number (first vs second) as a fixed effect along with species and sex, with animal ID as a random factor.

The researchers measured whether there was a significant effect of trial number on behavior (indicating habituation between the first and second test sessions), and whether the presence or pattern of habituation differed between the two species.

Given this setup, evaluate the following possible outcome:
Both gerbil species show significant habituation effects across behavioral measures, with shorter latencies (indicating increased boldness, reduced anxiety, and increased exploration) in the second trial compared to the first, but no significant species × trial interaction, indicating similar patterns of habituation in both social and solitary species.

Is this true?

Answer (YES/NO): NO